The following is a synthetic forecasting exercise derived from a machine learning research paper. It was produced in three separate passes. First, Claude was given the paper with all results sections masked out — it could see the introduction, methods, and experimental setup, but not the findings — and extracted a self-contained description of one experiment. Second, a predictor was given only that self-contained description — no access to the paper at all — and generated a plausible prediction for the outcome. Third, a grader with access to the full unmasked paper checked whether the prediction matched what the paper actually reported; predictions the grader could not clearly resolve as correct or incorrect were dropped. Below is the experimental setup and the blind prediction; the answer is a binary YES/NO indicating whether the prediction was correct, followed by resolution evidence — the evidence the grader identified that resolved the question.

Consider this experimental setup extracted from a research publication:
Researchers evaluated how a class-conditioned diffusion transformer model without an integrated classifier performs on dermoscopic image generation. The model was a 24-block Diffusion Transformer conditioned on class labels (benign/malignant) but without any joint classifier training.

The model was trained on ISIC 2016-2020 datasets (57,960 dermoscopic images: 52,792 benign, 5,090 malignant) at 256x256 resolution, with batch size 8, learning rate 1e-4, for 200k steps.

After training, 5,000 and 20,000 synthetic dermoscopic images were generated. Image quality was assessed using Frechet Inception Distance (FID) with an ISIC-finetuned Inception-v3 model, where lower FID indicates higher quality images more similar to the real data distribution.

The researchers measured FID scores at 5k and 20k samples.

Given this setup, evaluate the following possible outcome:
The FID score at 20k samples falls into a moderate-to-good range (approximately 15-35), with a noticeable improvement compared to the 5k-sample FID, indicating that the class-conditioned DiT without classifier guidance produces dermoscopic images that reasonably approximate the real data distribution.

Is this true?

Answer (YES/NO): NO